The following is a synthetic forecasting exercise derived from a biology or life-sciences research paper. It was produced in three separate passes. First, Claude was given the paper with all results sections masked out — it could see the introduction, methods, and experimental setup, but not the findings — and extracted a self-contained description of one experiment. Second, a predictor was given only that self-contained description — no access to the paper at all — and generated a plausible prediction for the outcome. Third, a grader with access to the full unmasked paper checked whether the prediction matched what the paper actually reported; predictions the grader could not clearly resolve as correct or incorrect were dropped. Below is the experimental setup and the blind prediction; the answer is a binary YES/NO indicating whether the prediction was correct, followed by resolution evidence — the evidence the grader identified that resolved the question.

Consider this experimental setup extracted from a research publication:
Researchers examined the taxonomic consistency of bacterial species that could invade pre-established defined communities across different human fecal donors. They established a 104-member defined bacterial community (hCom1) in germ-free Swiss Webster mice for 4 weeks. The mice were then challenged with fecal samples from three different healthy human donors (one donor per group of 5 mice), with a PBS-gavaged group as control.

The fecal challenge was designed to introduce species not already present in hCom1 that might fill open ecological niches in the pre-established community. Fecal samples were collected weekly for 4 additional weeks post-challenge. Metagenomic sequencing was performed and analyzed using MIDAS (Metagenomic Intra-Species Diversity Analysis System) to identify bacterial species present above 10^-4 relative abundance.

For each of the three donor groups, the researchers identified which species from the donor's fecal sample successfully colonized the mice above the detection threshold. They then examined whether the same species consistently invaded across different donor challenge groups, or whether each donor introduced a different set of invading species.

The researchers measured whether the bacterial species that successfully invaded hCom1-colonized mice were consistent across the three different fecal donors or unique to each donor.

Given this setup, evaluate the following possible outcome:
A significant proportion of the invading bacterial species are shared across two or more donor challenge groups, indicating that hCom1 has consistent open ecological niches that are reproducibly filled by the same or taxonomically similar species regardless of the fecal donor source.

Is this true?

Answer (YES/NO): YES